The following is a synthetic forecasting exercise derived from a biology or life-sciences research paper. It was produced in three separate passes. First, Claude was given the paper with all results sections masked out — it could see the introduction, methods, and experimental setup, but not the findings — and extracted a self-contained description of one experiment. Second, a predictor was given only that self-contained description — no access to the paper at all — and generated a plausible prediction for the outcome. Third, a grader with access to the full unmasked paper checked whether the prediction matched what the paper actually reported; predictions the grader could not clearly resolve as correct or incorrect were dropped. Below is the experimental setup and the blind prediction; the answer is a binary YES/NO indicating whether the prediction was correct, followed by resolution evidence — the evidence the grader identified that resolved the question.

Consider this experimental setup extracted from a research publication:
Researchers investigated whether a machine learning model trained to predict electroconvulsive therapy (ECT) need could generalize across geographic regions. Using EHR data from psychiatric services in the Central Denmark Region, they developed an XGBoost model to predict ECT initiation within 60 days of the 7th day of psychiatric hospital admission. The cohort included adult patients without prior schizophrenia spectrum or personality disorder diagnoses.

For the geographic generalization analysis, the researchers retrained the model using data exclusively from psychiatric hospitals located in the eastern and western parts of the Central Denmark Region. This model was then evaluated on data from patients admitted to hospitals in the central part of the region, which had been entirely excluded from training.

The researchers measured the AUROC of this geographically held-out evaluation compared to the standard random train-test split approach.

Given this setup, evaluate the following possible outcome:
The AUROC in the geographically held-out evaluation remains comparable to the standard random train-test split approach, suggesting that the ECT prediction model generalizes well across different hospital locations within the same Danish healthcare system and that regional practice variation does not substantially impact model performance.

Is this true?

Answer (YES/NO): YES